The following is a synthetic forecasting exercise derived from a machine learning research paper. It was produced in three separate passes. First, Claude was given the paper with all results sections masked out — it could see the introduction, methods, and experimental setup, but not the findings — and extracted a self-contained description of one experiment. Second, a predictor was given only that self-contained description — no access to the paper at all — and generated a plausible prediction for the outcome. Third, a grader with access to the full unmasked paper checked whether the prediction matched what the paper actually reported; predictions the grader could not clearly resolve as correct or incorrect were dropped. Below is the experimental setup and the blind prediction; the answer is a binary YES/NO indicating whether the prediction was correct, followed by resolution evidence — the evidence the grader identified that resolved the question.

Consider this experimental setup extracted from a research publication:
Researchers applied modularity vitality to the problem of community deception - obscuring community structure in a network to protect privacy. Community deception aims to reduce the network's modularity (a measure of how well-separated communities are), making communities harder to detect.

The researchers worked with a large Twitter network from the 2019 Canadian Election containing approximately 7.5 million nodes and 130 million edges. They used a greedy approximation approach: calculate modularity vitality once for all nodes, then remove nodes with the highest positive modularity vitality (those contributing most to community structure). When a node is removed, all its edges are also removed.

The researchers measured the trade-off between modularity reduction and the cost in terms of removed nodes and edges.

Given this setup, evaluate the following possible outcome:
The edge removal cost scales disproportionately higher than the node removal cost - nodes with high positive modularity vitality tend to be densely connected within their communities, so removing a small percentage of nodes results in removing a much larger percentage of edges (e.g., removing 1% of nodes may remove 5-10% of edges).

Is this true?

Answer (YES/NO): YES